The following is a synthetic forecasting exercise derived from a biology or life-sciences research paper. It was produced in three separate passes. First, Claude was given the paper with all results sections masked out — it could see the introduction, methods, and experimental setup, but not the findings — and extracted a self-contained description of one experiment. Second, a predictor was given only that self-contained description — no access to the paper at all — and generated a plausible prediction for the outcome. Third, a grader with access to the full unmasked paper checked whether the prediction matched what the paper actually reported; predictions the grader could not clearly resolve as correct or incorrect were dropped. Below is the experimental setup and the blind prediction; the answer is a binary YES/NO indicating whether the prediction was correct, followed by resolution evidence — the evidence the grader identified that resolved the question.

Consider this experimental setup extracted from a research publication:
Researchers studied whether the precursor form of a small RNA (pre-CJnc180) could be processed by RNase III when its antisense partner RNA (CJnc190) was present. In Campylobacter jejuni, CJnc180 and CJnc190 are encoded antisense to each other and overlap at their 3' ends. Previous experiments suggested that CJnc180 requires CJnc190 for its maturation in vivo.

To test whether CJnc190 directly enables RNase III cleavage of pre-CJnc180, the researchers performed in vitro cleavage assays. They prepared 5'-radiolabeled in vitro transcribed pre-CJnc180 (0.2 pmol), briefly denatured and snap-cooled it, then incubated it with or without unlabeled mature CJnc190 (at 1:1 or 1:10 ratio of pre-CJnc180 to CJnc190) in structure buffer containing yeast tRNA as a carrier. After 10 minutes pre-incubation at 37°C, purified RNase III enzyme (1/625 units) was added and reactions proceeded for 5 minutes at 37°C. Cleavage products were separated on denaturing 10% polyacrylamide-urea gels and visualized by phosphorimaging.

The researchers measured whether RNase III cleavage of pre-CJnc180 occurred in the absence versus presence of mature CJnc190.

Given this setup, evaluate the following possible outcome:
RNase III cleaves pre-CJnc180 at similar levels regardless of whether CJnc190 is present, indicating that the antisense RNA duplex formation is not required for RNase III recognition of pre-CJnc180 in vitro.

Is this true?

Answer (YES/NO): NO